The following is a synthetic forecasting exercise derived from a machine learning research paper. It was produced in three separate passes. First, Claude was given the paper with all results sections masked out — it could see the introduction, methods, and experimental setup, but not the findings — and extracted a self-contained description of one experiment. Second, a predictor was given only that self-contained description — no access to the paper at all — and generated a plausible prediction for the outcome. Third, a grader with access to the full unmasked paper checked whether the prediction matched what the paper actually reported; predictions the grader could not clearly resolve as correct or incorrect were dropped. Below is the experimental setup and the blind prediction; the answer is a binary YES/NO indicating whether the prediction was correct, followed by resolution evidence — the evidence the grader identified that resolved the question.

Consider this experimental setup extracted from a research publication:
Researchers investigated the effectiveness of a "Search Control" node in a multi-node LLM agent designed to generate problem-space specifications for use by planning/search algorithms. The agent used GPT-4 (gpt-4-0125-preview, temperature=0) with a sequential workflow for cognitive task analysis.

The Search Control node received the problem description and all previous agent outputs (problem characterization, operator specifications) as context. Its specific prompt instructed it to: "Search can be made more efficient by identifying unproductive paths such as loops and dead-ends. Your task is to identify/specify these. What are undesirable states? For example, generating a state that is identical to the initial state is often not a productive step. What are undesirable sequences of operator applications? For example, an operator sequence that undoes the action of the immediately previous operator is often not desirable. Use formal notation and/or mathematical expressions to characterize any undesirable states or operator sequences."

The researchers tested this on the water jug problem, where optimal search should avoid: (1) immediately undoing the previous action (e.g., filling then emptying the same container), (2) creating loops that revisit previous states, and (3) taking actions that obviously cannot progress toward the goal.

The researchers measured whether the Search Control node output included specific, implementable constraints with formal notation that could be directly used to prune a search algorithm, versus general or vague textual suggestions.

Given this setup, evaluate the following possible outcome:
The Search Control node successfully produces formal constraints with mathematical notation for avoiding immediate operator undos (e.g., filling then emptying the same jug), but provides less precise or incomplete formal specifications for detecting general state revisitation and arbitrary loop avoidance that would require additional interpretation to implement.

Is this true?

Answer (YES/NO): NO